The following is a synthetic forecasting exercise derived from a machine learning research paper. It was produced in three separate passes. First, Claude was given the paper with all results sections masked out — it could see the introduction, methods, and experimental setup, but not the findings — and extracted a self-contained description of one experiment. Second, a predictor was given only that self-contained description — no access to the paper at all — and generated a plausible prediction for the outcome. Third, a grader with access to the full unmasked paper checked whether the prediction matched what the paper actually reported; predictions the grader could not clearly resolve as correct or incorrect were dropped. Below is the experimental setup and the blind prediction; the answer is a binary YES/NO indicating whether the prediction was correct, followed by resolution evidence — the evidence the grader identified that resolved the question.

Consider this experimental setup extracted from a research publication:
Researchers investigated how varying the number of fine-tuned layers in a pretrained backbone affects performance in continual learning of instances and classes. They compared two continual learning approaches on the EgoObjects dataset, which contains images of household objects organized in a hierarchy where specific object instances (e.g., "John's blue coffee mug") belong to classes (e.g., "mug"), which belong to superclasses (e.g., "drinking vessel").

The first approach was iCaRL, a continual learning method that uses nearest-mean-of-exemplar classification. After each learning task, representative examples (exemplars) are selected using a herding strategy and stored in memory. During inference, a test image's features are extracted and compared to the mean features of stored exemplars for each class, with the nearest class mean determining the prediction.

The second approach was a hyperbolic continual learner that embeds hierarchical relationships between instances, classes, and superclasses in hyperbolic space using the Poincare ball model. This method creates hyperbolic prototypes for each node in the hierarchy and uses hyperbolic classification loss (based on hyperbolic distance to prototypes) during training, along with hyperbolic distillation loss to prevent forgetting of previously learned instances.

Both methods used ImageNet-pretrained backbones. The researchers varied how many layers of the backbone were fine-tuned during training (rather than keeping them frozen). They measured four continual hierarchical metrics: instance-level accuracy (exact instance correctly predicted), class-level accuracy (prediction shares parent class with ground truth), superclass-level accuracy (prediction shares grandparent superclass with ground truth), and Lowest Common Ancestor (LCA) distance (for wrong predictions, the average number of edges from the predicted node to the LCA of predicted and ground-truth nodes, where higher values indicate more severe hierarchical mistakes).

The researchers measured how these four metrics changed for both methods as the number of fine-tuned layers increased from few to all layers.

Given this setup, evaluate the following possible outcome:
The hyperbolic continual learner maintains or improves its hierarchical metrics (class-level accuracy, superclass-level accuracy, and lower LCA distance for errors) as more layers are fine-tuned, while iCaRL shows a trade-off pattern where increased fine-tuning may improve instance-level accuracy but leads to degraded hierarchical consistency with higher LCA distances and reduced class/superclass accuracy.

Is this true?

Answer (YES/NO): NO